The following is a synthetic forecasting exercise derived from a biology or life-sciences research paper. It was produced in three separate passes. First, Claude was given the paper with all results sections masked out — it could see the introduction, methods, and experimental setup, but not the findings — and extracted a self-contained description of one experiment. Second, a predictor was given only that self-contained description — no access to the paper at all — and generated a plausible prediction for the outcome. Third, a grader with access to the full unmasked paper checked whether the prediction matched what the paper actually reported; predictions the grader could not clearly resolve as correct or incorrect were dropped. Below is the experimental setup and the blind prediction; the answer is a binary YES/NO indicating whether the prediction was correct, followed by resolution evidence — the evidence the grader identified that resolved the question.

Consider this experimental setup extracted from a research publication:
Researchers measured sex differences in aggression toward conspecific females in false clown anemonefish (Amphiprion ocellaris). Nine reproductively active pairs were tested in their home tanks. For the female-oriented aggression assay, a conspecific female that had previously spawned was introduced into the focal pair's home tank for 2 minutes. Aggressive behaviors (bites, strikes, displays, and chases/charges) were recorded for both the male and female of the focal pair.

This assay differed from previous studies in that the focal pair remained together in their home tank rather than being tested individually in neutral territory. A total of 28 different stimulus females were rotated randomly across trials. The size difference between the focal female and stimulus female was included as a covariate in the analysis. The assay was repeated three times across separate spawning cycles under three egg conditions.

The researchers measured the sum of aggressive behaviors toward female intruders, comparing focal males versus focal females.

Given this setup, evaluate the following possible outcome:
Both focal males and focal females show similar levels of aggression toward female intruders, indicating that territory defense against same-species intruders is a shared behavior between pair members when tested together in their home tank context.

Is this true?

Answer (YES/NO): YES